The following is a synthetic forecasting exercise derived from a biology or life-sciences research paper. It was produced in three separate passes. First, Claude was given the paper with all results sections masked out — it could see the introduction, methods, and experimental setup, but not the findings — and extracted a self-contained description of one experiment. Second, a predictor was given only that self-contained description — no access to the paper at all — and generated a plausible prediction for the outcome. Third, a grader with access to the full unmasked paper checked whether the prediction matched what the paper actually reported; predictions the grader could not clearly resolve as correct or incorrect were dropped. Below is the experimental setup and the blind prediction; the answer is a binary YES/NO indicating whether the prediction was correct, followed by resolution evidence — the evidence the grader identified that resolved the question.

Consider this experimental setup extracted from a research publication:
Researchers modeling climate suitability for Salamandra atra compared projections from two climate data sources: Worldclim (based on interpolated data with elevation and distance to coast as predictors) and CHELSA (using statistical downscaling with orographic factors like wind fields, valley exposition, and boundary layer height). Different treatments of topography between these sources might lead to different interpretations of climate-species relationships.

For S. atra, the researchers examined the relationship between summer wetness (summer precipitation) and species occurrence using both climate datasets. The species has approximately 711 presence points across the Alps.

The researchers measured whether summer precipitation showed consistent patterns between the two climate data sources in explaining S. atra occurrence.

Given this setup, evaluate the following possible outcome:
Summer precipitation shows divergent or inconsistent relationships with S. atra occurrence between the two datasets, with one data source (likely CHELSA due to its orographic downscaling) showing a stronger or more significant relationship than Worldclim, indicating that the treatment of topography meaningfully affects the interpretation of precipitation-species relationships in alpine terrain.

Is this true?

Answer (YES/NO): NO